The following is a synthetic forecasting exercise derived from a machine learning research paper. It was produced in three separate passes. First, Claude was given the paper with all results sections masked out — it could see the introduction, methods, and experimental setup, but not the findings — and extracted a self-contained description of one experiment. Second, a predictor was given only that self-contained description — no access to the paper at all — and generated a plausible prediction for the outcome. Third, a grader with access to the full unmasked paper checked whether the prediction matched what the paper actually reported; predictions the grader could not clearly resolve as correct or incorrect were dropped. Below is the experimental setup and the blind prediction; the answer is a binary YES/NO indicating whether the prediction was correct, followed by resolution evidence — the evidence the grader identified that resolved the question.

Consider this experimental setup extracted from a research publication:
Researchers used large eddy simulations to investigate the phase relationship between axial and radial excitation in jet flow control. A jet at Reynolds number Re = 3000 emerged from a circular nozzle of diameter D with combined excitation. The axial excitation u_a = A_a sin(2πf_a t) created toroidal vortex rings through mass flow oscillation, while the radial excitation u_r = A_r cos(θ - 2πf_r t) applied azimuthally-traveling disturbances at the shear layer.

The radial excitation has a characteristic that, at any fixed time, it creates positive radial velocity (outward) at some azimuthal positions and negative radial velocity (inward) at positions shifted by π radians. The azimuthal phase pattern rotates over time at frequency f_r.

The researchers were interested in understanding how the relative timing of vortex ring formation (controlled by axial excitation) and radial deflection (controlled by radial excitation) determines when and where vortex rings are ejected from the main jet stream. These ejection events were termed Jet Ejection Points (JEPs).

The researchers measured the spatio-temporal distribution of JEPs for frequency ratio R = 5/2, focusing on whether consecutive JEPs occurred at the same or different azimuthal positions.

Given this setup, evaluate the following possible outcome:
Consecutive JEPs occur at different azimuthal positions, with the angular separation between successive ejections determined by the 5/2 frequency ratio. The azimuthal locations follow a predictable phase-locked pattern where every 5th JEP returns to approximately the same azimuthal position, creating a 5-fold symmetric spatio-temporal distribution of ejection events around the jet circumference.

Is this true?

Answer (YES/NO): YES